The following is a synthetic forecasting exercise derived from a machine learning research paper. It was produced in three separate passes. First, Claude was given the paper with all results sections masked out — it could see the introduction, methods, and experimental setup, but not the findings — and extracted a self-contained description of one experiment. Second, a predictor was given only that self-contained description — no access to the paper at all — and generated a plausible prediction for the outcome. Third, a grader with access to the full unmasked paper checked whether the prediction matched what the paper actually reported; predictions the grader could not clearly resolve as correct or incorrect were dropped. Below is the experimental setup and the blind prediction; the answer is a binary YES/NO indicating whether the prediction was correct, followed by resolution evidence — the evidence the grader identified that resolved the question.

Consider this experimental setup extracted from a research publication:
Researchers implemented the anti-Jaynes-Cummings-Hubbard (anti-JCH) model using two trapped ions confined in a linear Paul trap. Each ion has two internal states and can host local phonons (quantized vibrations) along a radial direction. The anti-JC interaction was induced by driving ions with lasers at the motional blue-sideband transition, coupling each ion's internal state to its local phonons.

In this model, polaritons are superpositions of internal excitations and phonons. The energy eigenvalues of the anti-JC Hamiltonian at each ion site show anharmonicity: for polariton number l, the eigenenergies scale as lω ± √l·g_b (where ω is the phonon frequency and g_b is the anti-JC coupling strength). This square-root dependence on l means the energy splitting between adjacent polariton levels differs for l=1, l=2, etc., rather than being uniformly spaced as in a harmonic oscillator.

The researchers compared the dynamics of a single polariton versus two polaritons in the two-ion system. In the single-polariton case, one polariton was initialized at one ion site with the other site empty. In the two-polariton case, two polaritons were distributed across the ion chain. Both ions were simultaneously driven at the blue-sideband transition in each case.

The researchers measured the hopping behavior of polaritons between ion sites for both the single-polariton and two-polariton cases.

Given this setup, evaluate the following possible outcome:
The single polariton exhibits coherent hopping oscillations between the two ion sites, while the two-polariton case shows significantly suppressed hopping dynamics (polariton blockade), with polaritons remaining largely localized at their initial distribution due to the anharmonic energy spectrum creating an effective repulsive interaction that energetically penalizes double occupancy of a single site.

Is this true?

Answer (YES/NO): YES